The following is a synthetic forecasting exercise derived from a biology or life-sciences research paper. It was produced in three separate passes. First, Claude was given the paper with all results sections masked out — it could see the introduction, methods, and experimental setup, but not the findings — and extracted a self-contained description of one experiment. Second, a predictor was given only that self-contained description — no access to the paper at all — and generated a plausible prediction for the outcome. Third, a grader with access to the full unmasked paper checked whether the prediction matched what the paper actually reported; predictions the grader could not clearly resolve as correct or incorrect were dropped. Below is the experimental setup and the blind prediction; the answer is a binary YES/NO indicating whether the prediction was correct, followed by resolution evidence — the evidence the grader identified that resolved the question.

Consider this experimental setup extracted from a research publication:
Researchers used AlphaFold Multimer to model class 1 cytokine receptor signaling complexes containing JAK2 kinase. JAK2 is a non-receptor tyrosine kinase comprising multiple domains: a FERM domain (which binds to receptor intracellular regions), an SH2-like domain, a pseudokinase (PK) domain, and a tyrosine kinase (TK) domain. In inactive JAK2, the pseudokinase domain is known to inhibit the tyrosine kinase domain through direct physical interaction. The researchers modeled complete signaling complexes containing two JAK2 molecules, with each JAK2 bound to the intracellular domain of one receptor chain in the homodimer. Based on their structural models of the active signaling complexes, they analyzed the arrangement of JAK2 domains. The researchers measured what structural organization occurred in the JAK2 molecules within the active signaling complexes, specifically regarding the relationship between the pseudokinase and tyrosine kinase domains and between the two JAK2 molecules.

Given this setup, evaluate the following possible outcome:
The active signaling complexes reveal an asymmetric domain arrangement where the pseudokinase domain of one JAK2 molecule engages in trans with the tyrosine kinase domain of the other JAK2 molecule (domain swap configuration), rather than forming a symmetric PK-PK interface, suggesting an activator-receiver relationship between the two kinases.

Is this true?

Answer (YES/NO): NO